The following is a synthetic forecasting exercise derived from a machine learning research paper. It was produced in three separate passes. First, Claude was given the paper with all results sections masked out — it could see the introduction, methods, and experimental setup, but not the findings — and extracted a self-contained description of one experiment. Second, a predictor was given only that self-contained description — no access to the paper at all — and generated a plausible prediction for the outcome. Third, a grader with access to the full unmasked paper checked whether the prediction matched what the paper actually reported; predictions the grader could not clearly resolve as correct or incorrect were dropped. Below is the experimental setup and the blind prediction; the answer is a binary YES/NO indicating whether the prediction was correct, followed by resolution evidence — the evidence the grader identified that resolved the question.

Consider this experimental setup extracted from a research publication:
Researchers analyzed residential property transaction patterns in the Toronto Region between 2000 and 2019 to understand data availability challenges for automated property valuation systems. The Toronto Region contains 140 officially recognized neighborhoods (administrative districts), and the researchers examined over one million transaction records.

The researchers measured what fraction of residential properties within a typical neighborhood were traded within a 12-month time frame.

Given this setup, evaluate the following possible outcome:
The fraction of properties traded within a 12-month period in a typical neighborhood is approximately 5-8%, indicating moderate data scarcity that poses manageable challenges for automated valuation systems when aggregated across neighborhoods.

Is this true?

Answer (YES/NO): NO